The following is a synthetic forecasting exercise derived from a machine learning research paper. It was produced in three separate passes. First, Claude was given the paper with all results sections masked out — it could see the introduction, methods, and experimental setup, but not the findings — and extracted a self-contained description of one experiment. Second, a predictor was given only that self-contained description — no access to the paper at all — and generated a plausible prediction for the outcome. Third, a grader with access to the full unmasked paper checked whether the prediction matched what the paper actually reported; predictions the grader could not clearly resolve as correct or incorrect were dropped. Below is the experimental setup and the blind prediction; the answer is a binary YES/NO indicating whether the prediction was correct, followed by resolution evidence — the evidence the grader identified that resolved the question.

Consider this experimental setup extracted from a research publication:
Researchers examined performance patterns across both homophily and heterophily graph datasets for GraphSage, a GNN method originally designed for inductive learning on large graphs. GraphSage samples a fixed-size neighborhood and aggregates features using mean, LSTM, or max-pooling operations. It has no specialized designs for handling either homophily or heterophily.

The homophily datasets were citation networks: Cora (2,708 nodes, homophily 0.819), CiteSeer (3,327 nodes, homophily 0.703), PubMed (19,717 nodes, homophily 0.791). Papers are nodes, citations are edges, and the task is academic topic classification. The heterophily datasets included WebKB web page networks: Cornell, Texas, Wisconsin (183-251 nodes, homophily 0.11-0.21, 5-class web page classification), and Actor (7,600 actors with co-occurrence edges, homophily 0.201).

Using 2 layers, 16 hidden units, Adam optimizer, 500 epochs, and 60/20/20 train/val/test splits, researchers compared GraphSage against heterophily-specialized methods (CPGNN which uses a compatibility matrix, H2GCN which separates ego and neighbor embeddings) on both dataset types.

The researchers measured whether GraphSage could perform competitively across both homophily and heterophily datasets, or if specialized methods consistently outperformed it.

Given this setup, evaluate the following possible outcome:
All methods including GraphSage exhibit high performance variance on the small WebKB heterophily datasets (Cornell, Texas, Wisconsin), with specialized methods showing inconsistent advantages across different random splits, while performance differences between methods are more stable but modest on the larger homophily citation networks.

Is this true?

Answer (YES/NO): NO